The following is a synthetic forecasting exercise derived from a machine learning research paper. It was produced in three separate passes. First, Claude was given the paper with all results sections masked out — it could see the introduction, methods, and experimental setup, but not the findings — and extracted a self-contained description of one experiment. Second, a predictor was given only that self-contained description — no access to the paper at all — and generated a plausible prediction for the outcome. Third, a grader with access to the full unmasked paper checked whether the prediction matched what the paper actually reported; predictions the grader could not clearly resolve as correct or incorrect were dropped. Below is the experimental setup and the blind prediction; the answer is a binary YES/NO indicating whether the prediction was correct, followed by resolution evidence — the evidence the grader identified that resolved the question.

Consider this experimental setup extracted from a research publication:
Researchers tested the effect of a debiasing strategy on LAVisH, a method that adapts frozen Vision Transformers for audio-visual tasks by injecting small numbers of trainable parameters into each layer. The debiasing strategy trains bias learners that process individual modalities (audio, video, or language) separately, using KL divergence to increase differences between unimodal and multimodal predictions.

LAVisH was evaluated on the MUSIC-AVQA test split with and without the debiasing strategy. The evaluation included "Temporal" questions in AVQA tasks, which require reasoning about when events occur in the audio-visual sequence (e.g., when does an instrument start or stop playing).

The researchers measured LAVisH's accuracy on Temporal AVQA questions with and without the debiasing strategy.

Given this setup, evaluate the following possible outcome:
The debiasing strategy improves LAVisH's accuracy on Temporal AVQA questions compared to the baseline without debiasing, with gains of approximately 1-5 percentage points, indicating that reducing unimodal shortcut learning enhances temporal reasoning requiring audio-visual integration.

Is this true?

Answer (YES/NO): NO